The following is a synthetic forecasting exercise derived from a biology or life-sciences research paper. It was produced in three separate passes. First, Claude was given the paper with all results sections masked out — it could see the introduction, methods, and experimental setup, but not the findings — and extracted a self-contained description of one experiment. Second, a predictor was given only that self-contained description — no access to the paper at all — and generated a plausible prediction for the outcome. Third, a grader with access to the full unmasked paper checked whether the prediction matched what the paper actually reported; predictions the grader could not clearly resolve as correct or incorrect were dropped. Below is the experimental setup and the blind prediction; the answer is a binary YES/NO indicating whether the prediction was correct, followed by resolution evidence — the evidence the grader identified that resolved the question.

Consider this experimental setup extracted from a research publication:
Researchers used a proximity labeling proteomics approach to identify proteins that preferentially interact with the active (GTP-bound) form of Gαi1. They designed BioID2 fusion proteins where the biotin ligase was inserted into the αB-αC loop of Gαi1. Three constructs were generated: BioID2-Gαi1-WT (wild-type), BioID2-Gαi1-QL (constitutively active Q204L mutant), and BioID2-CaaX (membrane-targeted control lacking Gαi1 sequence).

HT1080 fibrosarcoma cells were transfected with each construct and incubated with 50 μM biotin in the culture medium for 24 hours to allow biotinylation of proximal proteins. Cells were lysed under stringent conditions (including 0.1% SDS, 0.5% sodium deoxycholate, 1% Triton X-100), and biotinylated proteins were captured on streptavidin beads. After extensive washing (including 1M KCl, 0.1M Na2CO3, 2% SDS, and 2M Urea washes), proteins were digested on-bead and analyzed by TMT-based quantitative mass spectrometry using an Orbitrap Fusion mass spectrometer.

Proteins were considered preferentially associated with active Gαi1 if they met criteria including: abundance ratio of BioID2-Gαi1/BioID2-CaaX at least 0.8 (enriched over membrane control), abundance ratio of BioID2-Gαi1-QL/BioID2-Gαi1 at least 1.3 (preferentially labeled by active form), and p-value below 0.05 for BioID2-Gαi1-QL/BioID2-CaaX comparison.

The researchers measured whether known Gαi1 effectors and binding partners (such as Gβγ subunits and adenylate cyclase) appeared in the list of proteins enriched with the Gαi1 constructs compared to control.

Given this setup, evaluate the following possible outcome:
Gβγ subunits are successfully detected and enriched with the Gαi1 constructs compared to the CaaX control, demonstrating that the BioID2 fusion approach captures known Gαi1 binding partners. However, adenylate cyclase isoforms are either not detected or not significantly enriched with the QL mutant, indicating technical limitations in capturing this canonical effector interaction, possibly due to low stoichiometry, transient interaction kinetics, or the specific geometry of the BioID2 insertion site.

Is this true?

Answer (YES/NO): NO